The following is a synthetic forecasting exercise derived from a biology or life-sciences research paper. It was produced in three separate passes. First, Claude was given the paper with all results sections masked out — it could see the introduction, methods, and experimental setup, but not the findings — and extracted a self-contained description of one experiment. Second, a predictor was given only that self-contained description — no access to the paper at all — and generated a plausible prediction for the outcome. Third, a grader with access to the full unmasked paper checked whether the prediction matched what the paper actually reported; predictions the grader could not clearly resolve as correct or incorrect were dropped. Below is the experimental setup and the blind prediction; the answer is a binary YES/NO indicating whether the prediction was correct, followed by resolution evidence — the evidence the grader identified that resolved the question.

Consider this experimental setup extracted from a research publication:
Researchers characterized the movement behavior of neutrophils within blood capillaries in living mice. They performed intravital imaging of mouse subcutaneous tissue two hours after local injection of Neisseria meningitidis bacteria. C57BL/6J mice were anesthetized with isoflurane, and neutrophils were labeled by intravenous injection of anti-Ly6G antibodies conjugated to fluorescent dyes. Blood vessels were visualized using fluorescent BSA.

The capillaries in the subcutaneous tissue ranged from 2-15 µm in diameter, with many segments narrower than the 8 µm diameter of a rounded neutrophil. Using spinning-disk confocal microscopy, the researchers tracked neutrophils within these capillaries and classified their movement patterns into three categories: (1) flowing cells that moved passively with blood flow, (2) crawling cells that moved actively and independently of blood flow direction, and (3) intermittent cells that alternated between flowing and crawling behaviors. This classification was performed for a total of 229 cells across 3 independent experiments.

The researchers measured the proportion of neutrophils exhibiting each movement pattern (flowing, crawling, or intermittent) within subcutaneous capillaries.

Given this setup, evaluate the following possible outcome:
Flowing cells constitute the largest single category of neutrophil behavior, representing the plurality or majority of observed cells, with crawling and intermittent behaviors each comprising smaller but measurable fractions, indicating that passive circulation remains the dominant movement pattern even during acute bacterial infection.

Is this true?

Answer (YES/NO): NO